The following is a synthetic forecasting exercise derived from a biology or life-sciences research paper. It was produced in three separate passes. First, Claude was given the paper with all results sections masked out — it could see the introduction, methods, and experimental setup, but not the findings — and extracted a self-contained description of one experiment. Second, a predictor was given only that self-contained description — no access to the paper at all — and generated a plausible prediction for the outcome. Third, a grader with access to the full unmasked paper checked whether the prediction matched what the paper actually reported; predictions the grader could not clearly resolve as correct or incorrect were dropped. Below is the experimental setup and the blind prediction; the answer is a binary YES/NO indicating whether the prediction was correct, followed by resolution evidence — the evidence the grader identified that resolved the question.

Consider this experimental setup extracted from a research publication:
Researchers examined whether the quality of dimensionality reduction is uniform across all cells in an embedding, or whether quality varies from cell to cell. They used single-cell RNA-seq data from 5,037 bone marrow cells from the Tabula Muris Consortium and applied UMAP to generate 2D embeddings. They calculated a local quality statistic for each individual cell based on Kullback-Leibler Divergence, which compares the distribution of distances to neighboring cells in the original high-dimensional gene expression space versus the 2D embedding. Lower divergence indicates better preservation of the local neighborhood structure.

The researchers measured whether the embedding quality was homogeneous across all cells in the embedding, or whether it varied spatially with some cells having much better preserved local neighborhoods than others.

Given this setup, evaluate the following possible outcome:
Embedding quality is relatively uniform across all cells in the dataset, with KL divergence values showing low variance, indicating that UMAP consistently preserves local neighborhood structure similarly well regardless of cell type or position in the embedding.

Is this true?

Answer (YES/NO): NO